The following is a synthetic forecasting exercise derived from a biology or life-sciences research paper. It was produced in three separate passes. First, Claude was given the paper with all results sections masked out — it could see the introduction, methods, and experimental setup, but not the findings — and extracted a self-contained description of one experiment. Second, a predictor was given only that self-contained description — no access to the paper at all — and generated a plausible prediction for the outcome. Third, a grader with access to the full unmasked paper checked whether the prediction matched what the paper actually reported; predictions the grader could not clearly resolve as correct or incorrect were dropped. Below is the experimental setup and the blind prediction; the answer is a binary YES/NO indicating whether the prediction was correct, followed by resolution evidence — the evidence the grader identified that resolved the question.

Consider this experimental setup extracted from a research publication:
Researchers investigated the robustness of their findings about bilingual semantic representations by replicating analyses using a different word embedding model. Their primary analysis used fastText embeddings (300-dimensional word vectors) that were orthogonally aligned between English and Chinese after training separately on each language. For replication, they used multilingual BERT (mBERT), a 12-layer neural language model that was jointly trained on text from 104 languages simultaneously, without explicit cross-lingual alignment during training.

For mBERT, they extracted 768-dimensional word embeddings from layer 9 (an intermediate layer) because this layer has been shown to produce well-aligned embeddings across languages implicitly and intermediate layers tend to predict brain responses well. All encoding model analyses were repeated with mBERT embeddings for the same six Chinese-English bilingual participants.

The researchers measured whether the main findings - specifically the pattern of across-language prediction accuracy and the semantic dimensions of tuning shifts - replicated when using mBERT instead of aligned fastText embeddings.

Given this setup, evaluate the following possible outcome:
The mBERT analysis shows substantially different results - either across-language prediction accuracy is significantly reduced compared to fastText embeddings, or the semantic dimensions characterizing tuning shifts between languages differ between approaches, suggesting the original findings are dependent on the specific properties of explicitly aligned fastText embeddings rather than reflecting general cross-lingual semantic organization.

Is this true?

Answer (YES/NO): NO